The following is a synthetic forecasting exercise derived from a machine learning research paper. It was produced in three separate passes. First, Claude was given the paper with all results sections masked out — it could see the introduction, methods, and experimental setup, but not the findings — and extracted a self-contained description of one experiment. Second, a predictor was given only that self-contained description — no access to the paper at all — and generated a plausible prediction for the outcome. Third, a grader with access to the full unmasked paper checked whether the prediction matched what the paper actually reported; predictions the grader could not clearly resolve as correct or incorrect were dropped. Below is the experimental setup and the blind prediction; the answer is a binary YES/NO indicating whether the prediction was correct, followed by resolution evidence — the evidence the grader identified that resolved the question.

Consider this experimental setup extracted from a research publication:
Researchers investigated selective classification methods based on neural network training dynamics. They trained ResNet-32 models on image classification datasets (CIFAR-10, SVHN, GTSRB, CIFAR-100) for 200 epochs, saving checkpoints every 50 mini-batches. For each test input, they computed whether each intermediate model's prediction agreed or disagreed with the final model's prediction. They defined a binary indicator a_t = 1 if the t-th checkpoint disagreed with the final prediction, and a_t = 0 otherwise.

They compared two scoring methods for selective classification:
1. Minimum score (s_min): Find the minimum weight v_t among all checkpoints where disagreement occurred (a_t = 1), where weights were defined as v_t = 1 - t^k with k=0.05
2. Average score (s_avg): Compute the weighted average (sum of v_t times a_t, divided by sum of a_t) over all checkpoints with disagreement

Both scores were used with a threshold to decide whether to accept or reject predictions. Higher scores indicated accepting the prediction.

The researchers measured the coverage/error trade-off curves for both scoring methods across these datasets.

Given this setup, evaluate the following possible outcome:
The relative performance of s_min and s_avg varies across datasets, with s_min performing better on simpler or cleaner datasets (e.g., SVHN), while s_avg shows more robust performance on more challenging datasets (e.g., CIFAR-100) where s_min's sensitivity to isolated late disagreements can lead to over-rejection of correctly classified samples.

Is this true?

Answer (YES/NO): NO